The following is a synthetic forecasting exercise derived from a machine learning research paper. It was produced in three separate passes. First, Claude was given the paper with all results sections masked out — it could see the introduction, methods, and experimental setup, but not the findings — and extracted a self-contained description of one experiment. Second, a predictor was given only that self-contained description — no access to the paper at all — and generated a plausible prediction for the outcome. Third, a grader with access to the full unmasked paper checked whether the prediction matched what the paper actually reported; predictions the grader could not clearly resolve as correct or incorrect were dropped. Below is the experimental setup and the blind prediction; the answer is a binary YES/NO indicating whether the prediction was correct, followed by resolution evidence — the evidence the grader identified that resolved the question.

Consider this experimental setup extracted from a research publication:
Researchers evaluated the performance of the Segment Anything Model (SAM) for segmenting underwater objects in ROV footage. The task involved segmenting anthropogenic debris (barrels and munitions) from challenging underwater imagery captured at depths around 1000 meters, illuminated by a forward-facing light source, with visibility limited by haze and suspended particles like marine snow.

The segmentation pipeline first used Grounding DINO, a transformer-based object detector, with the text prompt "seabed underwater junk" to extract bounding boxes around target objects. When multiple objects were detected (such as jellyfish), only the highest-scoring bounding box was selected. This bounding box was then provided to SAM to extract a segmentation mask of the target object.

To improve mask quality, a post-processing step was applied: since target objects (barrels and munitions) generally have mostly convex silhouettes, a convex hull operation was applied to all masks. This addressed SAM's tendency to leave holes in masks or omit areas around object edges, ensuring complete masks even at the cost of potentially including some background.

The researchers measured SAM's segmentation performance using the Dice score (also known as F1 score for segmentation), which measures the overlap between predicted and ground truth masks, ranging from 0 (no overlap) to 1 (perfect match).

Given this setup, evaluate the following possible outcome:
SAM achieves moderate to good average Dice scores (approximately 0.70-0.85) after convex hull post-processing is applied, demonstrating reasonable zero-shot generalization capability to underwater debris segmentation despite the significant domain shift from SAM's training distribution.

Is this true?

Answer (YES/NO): YES